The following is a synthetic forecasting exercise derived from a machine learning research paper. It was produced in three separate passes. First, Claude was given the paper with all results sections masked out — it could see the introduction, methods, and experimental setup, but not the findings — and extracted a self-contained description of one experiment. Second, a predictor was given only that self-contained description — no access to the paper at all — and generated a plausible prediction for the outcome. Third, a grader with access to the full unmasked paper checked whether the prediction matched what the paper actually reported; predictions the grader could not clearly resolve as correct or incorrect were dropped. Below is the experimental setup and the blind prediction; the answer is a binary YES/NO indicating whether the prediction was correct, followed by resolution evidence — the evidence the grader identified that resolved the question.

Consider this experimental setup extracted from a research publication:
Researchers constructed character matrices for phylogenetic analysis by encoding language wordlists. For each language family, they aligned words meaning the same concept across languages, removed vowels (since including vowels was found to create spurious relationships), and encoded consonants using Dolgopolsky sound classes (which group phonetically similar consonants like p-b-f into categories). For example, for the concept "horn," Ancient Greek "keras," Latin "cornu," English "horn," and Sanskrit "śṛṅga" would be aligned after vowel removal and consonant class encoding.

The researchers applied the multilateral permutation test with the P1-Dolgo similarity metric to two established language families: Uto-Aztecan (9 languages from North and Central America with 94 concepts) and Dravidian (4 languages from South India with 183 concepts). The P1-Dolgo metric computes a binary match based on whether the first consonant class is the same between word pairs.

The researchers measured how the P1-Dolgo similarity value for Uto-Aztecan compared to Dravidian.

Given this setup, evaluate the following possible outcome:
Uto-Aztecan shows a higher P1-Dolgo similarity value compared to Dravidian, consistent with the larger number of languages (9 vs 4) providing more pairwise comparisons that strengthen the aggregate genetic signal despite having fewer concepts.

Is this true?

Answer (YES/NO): YES